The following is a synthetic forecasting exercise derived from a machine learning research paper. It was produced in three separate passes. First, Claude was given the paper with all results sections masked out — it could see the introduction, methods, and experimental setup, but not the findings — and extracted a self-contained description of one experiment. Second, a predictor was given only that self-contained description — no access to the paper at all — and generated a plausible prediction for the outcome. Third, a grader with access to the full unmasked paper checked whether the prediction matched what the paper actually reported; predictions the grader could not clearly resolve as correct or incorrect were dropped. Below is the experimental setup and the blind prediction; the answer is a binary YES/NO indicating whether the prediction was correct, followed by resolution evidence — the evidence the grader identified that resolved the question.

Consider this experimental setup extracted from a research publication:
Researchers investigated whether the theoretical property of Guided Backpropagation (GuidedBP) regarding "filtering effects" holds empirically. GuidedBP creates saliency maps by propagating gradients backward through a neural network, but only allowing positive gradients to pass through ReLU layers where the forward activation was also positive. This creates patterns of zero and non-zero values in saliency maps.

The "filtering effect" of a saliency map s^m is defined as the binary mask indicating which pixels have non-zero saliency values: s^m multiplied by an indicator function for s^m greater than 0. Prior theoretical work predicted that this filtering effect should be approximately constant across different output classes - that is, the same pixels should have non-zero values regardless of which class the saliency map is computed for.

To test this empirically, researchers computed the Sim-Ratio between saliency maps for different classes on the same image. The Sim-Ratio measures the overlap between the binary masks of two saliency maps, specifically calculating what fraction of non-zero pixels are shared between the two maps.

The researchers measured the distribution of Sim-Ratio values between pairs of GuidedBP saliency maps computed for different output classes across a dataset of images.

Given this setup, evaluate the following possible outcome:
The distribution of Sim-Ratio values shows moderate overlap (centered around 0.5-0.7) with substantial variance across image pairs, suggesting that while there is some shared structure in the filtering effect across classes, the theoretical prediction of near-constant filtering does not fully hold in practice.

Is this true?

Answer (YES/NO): NO